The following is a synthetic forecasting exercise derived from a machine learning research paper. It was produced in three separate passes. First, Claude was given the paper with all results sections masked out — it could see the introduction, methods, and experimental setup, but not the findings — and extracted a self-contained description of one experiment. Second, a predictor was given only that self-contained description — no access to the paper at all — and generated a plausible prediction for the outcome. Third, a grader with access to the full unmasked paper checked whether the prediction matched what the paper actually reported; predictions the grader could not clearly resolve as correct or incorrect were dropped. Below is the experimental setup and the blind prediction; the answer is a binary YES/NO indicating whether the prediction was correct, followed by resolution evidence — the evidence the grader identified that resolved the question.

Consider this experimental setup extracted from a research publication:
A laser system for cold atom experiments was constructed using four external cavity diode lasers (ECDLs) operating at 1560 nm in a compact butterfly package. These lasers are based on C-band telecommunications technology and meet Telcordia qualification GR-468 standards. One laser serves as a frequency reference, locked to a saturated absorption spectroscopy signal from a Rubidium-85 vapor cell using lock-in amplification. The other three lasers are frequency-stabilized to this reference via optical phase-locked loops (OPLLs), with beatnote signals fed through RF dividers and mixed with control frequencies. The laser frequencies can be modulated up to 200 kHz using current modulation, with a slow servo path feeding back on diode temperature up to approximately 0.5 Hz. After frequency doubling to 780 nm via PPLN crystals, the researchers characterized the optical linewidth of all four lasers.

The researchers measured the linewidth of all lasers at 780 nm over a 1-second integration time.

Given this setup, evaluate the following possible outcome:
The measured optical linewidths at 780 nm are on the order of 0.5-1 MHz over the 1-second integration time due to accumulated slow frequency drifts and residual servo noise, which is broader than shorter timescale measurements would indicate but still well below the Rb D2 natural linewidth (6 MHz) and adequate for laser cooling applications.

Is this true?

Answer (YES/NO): NO